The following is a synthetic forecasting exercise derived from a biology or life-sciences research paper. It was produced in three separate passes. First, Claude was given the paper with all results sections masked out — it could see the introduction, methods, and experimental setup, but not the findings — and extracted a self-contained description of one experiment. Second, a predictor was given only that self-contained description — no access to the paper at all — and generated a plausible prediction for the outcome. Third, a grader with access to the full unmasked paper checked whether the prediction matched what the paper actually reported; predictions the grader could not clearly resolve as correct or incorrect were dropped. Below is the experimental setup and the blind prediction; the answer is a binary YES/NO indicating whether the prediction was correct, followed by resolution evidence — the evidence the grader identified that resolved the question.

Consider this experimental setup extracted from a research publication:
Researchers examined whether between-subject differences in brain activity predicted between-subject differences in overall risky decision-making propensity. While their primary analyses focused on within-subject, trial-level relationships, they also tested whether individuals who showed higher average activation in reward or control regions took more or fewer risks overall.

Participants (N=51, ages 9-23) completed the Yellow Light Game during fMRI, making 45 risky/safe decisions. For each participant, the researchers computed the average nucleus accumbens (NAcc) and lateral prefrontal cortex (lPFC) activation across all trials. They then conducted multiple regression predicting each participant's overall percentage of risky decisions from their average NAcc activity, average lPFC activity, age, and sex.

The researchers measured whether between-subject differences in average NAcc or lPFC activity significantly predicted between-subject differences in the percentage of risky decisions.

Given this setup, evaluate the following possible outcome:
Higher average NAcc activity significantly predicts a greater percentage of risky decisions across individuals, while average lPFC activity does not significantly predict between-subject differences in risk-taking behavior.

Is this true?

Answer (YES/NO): NO